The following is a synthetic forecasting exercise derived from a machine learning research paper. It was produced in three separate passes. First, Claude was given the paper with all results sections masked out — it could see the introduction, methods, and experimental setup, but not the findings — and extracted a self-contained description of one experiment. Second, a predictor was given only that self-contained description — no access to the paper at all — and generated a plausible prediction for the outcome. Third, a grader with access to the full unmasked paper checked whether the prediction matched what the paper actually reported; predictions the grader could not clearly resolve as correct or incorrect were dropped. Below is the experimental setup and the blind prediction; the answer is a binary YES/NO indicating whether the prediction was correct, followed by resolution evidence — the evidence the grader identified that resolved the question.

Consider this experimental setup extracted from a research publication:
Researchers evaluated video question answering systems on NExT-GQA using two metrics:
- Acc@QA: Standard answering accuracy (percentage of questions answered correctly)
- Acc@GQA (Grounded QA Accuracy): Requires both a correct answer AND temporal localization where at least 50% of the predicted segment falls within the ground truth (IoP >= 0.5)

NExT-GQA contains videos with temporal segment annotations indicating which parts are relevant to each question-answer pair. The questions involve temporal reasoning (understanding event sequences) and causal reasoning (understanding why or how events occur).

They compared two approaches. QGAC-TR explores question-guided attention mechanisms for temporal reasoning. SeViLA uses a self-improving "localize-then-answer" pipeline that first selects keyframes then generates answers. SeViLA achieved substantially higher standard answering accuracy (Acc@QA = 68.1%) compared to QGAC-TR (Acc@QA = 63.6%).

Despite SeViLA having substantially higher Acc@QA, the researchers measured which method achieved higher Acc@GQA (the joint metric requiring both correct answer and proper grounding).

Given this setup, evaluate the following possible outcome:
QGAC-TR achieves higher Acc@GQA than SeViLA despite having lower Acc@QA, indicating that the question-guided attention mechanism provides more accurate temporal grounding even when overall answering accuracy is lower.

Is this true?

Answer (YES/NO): YES